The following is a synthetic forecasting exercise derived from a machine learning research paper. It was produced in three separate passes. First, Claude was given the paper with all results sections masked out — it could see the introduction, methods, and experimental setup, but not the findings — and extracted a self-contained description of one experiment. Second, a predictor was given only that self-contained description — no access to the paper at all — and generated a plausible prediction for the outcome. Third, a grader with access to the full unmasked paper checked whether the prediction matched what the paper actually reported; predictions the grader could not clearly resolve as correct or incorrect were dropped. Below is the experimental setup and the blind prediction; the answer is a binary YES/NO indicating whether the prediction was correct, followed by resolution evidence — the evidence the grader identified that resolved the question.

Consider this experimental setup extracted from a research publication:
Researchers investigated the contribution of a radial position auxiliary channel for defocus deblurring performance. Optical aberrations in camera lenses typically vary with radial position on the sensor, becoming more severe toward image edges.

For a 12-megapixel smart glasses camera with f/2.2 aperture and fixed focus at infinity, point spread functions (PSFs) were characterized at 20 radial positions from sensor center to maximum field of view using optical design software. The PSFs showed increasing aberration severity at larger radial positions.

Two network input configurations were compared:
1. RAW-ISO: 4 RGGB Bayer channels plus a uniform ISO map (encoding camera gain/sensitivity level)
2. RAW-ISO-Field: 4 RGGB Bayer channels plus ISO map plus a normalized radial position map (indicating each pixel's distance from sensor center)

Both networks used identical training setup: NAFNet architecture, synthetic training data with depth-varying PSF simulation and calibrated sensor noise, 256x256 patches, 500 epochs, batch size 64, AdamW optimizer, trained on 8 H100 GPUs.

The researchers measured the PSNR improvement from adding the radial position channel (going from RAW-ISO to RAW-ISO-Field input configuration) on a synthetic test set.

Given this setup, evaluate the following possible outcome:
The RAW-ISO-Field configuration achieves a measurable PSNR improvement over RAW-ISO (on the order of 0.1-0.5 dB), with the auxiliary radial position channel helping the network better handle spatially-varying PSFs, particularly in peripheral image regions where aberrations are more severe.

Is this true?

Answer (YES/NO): NO